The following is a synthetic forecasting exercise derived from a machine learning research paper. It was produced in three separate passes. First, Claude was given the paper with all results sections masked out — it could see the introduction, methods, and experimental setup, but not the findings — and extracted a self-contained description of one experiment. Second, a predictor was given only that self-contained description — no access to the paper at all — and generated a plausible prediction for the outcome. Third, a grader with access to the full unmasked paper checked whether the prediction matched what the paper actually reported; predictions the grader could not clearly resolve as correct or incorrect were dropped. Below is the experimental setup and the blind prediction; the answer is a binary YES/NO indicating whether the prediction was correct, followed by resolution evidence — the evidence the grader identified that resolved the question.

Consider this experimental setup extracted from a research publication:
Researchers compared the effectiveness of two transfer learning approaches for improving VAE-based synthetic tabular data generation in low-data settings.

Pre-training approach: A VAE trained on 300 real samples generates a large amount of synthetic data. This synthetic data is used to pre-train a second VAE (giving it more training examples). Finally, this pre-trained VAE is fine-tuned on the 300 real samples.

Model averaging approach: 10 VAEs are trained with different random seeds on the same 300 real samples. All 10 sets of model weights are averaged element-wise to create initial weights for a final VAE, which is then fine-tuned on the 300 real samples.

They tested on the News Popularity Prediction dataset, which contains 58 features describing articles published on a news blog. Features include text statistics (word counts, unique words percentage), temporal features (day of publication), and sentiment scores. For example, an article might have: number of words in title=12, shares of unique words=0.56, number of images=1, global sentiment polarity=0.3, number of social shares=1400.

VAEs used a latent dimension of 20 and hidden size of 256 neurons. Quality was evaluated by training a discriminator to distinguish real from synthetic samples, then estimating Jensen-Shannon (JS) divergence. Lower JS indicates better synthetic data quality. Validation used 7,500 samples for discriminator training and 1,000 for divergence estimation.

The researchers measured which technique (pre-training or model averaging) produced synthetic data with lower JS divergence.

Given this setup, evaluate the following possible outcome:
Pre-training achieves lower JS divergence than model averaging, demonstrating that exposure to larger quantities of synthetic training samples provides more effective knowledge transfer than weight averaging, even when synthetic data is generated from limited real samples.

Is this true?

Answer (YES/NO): NO